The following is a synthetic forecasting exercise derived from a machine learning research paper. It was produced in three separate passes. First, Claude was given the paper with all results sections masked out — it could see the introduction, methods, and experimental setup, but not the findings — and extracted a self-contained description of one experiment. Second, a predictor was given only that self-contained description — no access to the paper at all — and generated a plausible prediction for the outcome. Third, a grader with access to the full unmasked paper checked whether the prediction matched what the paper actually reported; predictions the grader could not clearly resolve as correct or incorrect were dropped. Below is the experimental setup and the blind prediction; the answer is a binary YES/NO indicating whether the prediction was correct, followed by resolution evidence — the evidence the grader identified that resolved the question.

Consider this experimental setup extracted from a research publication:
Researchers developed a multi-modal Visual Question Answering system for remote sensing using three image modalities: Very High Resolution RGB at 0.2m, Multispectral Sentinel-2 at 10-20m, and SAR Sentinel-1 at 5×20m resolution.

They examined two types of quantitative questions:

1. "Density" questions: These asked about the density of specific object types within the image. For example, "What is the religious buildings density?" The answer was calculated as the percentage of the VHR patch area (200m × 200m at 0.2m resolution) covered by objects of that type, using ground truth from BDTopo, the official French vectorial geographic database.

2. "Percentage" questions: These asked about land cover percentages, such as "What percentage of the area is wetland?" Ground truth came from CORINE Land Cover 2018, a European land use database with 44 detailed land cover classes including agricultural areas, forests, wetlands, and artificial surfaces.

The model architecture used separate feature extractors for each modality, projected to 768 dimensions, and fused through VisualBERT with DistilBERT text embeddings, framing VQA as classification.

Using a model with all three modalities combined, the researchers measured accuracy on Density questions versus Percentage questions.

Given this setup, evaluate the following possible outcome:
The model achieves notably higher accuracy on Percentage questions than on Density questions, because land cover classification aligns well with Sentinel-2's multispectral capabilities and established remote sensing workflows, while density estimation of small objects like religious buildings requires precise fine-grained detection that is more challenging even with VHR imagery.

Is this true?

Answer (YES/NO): YES